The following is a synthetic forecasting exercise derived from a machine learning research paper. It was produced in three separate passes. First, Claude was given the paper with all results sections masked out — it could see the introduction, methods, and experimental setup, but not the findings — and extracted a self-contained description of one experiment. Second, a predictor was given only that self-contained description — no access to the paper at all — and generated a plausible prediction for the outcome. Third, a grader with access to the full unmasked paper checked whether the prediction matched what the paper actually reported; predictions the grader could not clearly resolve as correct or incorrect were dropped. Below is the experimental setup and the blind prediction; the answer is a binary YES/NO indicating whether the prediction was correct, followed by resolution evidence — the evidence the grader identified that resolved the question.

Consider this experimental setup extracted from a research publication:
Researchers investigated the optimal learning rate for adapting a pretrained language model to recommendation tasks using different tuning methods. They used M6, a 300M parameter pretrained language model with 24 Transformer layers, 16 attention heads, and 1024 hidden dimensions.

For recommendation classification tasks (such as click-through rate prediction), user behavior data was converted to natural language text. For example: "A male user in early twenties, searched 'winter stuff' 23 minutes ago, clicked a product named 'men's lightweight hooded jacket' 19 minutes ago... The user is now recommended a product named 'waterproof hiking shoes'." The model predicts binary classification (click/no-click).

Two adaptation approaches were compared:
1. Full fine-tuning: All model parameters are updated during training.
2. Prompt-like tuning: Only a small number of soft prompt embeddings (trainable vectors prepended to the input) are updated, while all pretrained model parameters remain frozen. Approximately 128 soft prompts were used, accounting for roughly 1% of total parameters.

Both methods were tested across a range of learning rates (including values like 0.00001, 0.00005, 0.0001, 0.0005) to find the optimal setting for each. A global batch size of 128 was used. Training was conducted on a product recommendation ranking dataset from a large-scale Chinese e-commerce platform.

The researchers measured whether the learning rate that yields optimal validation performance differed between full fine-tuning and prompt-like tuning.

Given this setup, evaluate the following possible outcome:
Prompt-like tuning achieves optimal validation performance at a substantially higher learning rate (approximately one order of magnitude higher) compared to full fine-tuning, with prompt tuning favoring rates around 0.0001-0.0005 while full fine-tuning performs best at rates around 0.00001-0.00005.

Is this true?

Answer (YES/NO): NO